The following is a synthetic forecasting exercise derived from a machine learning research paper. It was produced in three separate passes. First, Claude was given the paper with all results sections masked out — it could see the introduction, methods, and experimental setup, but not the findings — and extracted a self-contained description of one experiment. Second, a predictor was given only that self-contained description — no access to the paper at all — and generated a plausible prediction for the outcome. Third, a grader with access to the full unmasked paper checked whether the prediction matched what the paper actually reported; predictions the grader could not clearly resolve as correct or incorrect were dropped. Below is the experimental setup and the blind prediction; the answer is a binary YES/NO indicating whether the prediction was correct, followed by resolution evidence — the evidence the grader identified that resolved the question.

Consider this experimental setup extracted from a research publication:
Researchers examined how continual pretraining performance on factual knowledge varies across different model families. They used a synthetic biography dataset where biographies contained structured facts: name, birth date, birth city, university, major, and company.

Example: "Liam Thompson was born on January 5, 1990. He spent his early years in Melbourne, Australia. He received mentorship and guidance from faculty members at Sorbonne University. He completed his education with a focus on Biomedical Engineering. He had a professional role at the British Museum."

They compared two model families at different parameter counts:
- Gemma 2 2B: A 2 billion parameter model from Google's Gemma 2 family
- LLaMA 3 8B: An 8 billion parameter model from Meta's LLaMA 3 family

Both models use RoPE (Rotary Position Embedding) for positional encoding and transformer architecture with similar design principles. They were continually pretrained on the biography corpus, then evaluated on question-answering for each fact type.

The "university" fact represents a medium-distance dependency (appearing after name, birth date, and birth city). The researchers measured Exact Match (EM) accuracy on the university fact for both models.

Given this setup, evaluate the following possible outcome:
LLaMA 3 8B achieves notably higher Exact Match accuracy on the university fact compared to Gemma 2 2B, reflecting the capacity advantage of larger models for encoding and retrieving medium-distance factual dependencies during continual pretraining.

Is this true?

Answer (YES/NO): YES